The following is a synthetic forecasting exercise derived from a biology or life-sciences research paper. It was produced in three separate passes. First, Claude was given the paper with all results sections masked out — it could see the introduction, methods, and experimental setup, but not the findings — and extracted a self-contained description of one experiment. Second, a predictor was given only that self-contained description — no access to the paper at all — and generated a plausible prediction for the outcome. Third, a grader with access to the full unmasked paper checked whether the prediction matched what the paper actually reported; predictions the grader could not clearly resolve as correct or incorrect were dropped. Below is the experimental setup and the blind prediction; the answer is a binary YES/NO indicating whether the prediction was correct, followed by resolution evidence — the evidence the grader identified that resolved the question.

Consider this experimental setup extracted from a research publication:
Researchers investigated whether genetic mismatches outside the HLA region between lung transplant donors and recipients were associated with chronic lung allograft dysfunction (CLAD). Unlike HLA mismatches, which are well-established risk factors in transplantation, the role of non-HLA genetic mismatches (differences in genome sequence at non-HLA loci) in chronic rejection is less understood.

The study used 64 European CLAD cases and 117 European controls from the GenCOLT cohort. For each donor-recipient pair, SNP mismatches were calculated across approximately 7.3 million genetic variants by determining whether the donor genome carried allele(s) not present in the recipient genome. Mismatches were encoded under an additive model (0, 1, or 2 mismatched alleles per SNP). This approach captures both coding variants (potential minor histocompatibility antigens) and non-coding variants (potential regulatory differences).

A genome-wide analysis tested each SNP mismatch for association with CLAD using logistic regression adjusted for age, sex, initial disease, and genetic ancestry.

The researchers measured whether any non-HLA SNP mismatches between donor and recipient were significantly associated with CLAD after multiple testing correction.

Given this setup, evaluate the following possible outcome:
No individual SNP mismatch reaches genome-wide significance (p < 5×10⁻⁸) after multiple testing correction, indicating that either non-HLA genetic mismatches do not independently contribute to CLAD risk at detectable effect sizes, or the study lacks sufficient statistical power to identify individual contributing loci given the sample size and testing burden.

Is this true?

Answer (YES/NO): YES